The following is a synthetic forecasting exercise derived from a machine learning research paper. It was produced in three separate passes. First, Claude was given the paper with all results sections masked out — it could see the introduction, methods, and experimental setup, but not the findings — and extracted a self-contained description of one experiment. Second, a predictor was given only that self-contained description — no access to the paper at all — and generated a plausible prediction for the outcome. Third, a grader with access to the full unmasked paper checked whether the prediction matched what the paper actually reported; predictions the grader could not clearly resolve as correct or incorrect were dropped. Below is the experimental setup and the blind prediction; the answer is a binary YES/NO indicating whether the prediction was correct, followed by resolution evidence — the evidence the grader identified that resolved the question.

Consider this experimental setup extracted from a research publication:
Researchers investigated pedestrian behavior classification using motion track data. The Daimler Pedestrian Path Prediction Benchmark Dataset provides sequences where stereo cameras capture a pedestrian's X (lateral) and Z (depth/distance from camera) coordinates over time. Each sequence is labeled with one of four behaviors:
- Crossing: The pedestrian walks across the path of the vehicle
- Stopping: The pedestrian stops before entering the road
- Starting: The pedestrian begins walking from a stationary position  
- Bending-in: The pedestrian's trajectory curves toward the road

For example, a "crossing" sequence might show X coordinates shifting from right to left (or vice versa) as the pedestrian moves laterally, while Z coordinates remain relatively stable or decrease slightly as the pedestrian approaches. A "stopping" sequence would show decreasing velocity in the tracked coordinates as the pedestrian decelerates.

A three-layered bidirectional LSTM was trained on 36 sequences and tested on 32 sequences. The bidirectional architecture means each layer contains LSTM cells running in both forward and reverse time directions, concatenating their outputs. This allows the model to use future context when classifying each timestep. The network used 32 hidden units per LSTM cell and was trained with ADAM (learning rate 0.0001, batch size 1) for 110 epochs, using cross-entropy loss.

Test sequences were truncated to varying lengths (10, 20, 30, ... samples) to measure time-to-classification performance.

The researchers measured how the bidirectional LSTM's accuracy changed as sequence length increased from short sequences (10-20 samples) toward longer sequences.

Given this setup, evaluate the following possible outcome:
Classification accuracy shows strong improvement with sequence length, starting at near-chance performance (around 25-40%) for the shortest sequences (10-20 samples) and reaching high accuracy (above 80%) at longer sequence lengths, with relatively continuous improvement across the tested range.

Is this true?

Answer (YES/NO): NO